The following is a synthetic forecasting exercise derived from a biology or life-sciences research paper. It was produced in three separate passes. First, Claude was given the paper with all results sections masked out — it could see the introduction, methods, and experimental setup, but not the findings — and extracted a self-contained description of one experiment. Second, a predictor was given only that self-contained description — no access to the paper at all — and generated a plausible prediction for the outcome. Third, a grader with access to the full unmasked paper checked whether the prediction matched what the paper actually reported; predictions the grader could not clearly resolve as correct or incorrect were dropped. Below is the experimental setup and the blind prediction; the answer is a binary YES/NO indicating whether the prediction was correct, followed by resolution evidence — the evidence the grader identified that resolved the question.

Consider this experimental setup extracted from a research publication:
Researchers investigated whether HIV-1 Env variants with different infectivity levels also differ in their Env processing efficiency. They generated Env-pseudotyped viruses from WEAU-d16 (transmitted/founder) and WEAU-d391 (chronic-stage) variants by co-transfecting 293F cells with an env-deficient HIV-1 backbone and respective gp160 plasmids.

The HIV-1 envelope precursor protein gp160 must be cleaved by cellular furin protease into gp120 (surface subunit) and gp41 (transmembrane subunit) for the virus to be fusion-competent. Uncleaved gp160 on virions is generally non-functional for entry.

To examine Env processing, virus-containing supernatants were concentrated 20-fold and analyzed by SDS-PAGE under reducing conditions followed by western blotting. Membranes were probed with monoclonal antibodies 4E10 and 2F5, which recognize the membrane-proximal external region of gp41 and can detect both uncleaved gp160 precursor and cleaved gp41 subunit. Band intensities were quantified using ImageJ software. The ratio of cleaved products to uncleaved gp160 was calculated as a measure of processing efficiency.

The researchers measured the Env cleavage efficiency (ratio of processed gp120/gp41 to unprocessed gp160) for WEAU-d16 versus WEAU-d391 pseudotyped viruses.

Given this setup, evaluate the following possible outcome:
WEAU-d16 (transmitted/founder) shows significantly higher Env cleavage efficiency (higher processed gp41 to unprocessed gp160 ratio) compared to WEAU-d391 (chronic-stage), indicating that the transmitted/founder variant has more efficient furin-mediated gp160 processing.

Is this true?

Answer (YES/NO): NO